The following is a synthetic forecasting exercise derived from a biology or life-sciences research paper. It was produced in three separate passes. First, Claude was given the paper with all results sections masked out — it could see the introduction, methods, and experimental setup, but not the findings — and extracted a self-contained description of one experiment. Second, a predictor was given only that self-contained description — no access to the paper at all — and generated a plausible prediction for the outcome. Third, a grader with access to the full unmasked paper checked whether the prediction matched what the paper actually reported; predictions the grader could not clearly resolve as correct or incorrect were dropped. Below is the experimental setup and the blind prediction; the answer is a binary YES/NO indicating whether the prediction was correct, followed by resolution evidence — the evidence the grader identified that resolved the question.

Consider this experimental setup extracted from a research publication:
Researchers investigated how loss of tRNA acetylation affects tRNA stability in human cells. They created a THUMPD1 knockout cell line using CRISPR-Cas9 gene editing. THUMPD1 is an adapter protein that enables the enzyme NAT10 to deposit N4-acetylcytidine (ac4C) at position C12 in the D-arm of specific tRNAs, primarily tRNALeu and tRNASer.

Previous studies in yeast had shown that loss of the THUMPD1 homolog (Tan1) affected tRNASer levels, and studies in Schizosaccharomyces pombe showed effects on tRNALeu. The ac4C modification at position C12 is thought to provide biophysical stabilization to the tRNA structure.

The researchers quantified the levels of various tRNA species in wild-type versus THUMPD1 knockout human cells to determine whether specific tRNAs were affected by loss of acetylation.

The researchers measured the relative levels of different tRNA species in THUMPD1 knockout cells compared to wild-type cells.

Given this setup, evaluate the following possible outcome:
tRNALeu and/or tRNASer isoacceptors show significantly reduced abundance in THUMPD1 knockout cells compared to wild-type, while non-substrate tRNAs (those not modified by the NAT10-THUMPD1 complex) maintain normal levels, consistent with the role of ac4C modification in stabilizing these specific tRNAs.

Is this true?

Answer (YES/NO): YES